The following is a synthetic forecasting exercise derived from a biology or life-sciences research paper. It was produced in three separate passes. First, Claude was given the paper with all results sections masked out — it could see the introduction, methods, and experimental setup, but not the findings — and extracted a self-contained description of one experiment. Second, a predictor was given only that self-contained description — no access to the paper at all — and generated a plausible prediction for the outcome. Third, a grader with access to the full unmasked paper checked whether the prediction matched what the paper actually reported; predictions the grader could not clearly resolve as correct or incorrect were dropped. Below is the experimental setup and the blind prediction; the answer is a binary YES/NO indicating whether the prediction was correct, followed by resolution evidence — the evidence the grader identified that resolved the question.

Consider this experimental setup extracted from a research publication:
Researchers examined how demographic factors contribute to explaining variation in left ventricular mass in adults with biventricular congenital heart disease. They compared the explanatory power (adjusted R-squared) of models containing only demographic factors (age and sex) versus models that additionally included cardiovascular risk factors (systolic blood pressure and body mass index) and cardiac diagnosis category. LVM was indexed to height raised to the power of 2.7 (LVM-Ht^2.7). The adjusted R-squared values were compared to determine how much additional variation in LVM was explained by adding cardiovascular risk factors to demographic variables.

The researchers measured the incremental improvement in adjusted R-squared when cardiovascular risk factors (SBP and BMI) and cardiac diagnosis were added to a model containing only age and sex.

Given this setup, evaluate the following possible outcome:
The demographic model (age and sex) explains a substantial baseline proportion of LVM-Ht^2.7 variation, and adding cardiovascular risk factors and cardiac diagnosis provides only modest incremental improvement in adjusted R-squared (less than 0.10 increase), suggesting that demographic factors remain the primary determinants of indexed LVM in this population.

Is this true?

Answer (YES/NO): NO